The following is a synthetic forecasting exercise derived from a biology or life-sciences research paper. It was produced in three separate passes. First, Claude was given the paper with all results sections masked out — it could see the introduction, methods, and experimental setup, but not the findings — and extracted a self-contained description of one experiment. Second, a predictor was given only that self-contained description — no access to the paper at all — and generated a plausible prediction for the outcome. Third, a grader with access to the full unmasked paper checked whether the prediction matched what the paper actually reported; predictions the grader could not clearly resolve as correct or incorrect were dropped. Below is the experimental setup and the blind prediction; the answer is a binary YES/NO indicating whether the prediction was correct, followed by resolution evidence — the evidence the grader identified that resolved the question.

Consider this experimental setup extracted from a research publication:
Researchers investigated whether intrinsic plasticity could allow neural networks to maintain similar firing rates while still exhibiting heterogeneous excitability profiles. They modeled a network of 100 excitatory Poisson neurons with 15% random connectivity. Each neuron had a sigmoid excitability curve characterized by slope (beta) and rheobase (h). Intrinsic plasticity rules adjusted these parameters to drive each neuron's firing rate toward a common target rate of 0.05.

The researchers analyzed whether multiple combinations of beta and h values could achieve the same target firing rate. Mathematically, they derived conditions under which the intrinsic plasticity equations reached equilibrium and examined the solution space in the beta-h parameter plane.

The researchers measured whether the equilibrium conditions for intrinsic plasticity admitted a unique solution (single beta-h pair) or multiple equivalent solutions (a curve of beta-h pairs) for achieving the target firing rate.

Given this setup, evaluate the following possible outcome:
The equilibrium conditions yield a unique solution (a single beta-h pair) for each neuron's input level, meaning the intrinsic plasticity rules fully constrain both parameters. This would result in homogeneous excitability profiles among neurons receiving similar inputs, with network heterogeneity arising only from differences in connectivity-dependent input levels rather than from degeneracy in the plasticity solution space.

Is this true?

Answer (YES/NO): NO